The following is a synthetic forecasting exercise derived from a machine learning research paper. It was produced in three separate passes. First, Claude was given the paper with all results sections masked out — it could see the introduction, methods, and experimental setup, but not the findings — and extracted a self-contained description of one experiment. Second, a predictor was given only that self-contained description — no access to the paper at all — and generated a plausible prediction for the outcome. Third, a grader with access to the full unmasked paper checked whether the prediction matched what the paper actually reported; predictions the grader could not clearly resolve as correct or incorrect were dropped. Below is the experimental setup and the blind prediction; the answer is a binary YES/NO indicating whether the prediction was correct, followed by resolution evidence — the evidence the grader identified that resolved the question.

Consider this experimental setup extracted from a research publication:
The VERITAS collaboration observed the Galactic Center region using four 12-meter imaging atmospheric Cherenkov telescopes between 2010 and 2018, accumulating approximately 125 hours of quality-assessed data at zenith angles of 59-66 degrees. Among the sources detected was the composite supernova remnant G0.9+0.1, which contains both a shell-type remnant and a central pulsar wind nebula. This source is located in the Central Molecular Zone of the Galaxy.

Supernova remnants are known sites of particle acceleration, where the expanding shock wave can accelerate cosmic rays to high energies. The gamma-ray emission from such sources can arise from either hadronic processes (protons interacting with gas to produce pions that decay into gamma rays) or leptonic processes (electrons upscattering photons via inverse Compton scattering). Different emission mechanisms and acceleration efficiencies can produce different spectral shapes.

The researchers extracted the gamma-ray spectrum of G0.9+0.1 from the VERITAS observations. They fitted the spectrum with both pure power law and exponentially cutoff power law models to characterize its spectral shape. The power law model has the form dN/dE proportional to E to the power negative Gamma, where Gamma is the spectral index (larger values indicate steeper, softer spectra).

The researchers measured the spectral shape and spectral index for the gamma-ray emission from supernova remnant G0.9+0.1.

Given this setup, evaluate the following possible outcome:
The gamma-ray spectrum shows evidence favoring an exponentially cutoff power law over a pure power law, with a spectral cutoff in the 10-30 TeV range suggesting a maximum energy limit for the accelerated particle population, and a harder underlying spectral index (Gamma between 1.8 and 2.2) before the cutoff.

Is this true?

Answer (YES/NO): NO